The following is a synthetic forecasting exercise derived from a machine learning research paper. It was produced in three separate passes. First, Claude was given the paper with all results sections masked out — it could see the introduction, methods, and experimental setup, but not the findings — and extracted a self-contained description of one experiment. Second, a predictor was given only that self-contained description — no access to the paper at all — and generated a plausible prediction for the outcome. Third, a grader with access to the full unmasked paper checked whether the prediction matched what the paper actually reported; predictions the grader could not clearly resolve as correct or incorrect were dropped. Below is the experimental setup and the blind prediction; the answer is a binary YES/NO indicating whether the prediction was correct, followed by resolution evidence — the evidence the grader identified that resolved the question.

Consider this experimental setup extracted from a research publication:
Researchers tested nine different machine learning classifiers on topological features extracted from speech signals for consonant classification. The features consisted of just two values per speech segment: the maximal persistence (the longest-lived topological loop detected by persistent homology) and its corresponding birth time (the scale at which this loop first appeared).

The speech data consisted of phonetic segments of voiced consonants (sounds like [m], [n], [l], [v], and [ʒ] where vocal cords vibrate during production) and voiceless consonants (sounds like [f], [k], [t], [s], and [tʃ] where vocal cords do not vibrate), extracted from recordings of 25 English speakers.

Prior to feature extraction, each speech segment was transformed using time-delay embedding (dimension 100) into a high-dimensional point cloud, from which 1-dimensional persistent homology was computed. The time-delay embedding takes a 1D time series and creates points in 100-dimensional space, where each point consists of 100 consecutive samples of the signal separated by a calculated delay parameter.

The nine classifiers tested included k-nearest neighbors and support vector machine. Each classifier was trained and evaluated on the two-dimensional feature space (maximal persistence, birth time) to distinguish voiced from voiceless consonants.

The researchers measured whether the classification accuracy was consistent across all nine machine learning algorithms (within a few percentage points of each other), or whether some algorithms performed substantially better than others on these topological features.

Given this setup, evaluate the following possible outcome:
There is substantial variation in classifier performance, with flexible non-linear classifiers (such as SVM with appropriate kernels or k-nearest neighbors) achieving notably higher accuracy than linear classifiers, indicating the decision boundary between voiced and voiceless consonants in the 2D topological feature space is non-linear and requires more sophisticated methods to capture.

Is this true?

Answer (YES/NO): NO